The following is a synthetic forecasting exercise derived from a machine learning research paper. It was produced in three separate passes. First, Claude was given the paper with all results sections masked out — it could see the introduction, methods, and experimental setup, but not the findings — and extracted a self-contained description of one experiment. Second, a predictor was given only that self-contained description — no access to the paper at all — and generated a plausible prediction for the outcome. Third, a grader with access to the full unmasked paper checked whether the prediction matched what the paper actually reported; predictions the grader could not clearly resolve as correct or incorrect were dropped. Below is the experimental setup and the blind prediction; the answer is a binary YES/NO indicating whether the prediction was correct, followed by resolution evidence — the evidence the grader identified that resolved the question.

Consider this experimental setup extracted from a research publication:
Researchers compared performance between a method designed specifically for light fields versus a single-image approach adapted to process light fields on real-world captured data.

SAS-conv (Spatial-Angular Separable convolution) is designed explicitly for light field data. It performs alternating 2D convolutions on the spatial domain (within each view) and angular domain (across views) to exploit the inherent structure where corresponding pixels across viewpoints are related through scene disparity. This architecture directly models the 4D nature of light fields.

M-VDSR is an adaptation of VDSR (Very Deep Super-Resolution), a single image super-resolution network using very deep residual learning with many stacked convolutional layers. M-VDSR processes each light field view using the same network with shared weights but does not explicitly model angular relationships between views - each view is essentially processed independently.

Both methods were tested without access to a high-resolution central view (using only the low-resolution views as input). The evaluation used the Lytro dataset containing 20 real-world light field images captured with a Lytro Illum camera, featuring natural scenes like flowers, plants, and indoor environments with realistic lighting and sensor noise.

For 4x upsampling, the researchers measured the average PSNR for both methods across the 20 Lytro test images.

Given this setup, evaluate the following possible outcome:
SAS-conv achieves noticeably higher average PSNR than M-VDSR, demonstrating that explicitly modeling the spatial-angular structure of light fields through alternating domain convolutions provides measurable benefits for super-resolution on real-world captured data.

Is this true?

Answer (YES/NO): YES